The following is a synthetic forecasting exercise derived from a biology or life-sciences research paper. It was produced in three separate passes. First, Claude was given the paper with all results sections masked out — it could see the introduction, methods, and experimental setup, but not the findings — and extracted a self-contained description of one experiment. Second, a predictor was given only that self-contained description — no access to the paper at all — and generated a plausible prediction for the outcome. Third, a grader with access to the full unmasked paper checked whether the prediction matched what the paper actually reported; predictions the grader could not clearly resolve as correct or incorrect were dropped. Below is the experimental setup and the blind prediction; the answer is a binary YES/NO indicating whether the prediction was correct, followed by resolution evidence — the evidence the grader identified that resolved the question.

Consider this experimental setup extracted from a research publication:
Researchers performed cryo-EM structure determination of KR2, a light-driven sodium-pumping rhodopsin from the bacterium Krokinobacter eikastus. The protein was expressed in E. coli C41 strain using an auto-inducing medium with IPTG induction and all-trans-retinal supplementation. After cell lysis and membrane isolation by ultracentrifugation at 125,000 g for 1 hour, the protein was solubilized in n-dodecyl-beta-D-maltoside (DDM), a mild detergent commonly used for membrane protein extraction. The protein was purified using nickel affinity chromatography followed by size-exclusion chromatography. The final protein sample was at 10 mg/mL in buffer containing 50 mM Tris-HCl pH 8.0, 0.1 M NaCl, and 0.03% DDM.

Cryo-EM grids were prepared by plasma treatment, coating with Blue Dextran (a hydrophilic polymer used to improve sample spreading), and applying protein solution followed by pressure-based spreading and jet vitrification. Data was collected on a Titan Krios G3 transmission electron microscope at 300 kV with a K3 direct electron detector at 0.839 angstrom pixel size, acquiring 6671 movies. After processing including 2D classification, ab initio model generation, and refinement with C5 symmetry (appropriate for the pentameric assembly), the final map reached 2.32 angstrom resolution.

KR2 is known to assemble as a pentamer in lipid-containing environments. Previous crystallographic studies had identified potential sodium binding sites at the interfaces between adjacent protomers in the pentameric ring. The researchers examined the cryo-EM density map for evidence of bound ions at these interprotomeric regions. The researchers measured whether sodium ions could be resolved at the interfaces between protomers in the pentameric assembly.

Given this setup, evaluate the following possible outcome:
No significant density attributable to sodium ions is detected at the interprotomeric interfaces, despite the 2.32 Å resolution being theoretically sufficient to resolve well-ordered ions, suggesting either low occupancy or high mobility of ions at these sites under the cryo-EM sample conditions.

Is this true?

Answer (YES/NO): NO